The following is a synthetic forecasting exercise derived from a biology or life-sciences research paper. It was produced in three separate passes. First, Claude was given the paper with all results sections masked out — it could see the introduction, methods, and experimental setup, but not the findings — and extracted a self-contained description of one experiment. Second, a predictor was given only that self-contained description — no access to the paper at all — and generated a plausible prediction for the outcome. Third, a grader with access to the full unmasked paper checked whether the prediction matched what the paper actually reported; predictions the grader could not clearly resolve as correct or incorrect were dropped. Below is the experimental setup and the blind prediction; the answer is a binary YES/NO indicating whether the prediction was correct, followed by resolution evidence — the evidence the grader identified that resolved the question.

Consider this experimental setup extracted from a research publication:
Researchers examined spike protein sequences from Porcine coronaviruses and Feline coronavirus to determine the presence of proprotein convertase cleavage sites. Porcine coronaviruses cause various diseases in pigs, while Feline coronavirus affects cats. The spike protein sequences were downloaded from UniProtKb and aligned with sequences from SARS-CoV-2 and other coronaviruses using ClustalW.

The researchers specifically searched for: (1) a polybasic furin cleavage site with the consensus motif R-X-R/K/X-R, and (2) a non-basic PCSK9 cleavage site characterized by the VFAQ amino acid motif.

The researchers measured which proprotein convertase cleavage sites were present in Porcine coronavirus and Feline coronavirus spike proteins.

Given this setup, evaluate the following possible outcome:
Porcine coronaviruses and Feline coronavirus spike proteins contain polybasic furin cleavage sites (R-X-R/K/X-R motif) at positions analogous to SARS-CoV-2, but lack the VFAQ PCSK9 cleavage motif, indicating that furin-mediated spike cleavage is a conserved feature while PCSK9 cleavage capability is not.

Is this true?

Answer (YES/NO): NO